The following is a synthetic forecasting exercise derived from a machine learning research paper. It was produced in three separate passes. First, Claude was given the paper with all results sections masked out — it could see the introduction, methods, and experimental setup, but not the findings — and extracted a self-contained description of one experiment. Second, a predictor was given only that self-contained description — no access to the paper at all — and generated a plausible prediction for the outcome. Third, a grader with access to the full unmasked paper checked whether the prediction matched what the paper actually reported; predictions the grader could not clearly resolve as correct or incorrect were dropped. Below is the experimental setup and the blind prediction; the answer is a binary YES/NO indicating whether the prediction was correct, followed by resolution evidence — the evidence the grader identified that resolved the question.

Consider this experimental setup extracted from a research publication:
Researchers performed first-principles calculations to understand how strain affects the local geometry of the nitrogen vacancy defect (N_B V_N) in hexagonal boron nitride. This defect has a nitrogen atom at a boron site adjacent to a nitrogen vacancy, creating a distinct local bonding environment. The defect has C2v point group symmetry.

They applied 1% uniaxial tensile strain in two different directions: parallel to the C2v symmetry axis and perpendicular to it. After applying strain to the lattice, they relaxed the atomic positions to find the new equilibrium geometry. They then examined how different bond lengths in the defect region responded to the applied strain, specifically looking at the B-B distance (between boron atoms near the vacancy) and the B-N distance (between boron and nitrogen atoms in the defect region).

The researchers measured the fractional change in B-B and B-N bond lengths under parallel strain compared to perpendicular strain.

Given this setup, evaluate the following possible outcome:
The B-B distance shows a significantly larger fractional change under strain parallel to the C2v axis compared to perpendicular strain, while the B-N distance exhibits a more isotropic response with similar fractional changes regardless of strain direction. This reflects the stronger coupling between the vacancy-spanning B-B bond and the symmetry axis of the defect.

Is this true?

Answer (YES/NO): NO